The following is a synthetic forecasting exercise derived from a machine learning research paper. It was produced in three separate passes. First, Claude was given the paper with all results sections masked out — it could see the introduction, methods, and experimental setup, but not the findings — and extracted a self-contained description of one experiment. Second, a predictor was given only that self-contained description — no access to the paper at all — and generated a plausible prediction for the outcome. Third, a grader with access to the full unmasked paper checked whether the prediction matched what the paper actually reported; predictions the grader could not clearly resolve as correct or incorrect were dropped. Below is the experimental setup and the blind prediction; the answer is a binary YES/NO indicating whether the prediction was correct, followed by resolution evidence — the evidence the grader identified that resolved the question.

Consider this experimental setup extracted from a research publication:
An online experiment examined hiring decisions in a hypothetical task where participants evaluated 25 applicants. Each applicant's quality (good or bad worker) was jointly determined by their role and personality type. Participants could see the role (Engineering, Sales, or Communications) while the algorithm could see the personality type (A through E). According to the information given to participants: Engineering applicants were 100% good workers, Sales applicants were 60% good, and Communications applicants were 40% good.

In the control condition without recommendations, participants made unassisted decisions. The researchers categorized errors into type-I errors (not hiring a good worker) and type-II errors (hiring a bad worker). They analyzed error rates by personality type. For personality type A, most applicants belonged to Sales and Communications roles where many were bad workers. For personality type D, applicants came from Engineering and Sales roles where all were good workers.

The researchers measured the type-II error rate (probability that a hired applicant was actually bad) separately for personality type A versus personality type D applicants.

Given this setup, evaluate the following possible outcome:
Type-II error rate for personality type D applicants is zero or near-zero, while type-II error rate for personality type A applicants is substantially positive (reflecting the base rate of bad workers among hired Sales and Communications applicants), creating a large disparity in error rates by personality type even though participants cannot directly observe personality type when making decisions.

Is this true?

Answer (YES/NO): YES